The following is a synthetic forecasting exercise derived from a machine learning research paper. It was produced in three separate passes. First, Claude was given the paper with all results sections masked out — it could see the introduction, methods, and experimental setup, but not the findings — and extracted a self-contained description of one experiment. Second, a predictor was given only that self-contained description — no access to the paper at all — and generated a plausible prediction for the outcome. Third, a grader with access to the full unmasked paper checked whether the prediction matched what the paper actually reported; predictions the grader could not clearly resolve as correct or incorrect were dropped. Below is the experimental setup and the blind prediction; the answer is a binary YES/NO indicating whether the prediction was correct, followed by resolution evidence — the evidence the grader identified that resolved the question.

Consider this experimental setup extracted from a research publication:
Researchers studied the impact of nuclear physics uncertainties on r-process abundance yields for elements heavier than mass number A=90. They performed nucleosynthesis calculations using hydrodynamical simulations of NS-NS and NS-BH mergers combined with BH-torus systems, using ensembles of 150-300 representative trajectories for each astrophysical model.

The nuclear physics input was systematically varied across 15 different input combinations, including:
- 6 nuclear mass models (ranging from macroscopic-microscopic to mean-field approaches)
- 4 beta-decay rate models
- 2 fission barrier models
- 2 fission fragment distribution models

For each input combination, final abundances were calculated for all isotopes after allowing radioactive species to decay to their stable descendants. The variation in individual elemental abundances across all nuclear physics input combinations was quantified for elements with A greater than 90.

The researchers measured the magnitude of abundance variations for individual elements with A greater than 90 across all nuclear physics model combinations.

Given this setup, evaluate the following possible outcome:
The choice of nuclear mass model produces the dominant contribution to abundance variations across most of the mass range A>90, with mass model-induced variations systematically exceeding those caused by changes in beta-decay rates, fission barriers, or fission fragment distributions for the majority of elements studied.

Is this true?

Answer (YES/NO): NO